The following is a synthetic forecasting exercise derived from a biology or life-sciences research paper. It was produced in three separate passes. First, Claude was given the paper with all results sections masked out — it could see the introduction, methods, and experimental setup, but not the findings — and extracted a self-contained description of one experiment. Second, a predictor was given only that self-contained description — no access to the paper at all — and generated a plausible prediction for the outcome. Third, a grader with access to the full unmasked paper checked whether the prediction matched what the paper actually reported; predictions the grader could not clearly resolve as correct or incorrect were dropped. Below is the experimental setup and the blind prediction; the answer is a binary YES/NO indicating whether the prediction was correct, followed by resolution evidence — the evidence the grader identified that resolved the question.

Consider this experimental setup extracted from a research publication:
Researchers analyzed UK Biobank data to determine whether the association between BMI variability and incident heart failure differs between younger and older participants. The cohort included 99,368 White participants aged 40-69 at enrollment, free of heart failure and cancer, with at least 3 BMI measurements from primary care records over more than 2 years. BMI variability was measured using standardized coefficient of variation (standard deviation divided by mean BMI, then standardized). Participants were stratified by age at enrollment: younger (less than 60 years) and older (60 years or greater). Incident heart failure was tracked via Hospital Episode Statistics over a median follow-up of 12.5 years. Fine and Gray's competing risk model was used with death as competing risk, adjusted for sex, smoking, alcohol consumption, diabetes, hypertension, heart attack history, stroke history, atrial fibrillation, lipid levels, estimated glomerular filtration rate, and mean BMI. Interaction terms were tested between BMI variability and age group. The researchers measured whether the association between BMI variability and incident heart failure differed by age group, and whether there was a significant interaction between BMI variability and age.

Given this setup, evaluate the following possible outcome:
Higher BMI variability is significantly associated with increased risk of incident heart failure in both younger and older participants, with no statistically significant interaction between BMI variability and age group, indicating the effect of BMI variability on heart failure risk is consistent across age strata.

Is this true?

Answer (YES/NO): YES